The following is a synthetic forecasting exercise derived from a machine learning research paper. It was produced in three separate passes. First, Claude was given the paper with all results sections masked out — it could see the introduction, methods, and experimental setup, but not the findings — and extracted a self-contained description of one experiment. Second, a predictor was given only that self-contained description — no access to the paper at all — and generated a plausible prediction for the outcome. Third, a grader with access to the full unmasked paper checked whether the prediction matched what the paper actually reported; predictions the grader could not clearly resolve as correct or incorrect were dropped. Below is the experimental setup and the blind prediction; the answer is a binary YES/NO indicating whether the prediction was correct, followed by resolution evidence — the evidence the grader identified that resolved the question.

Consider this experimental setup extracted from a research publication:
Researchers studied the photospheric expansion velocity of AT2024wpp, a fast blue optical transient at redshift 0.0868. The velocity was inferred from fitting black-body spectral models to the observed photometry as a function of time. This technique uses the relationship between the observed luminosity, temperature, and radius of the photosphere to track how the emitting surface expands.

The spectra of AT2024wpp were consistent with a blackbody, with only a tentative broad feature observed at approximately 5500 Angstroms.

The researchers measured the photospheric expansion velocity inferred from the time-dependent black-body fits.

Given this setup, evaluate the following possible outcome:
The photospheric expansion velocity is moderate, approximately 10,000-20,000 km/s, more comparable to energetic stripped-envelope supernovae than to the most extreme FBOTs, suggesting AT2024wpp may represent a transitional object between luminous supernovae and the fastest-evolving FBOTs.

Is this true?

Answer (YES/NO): YES